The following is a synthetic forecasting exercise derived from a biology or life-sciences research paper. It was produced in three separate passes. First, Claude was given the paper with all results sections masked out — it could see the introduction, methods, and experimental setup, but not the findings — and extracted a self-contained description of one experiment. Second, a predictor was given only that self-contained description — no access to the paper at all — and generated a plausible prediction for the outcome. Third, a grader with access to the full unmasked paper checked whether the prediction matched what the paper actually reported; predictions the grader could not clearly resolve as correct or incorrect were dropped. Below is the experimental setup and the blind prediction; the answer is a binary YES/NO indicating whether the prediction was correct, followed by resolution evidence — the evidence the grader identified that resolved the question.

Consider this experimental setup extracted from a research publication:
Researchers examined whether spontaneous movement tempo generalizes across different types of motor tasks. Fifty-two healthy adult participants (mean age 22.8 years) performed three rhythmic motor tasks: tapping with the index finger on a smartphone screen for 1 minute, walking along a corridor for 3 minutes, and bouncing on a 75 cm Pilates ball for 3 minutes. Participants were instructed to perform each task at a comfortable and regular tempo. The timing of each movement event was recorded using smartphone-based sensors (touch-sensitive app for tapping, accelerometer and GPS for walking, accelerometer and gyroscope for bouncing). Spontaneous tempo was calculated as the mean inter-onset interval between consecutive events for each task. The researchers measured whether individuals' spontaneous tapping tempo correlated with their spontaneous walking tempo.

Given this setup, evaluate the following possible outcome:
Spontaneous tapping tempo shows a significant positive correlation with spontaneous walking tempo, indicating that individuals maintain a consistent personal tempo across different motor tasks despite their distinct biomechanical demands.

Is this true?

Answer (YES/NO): YES